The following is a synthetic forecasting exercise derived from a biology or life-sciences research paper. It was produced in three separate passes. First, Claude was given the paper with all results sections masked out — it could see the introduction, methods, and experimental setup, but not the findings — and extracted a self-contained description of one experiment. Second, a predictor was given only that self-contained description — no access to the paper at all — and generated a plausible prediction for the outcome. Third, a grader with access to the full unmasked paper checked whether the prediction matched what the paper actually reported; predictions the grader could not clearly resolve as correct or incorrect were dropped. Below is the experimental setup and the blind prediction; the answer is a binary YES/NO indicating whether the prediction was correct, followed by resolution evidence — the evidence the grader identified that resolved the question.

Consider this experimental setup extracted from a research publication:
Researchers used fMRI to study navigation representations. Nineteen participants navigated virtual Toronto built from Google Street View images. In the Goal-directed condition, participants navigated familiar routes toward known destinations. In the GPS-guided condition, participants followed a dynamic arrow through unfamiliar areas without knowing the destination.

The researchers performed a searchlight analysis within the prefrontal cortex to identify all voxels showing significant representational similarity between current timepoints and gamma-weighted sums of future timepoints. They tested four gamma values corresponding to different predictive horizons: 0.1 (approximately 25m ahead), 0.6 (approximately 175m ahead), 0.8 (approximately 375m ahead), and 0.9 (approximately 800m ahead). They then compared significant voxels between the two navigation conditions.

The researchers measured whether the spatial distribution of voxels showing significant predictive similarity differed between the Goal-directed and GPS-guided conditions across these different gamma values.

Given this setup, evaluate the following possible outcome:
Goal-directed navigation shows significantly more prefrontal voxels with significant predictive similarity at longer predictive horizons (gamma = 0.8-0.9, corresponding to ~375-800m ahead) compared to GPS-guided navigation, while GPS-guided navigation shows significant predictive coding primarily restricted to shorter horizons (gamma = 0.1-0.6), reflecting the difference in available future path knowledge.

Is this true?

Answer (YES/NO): NO